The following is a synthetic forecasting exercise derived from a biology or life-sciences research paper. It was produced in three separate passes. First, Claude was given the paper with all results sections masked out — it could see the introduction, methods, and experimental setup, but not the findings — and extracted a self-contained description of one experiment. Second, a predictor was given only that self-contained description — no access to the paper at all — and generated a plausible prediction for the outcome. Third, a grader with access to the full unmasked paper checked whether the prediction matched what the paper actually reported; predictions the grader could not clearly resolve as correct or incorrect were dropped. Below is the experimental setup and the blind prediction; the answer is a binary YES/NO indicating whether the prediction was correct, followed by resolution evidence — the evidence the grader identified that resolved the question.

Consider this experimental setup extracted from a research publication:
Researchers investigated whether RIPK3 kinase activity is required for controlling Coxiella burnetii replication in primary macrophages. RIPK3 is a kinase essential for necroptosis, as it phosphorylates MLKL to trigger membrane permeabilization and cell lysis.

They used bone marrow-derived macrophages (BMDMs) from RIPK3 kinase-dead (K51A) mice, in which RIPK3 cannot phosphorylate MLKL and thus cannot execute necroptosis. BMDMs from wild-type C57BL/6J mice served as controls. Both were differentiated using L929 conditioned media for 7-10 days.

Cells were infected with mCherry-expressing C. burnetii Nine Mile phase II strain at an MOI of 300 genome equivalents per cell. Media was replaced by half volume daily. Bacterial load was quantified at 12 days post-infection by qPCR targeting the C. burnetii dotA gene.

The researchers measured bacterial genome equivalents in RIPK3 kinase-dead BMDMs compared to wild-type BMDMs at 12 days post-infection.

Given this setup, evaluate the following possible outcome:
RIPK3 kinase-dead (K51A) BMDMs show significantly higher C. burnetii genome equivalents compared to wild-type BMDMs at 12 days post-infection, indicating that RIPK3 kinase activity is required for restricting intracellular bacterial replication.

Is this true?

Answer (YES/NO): NO